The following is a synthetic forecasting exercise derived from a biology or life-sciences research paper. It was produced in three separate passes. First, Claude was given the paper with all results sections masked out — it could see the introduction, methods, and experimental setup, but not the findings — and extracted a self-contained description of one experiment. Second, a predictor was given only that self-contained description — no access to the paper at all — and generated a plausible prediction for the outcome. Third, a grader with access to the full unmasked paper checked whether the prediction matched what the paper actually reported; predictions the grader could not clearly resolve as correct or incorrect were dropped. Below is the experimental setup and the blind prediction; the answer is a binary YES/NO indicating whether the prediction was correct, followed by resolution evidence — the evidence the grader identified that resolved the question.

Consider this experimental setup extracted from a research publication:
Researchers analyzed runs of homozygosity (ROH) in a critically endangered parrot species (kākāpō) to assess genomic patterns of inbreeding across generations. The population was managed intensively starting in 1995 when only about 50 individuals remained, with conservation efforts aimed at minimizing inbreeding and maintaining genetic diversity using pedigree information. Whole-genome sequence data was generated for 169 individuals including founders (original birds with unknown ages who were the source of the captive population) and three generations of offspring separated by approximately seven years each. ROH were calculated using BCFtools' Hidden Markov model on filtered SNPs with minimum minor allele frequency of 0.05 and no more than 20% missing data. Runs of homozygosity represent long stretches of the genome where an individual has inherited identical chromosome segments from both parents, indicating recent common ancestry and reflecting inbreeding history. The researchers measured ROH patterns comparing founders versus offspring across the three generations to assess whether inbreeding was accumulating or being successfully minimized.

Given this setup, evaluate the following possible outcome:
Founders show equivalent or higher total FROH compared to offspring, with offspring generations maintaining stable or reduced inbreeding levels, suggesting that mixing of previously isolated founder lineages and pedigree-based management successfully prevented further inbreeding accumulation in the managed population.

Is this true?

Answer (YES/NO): YES